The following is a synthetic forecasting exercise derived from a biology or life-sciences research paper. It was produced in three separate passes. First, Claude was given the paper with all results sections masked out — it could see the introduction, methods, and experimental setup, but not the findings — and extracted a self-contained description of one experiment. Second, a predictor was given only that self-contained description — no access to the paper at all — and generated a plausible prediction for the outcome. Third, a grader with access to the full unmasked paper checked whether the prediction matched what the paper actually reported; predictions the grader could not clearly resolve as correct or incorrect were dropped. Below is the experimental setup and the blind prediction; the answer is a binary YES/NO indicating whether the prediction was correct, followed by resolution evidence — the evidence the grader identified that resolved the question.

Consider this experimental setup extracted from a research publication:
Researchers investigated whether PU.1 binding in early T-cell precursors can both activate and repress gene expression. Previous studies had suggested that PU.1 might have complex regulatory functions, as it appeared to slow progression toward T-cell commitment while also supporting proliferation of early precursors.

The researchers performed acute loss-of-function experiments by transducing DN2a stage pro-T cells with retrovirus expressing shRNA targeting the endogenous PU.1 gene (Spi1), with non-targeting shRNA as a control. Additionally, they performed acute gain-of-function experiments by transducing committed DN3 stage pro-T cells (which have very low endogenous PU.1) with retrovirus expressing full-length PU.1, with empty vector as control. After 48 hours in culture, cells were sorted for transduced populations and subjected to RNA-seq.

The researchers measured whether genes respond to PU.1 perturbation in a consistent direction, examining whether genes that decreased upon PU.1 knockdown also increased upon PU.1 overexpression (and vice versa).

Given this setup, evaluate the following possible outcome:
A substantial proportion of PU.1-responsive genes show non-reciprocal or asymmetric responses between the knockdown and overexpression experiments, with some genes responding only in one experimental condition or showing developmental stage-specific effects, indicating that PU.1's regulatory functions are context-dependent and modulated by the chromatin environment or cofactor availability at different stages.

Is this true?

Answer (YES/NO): NO